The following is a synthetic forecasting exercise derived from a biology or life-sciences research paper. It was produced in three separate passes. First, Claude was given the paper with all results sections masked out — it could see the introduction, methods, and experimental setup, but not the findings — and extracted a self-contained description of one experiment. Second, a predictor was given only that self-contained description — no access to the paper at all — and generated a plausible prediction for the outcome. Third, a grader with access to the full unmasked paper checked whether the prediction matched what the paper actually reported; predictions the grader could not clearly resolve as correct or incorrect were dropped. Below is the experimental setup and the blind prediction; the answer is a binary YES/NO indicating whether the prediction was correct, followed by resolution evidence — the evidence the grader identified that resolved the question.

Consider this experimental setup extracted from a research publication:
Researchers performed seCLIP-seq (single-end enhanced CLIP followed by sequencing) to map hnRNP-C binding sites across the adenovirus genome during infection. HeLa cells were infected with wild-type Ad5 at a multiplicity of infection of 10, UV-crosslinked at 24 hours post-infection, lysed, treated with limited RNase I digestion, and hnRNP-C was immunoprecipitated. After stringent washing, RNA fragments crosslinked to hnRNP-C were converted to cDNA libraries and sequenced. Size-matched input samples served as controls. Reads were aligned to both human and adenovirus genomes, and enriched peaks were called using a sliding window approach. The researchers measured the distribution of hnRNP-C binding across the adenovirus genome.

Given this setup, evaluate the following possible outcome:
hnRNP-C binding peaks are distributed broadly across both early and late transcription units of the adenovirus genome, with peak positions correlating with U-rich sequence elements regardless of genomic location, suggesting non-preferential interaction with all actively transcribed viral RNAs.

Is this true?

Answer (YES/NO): NO